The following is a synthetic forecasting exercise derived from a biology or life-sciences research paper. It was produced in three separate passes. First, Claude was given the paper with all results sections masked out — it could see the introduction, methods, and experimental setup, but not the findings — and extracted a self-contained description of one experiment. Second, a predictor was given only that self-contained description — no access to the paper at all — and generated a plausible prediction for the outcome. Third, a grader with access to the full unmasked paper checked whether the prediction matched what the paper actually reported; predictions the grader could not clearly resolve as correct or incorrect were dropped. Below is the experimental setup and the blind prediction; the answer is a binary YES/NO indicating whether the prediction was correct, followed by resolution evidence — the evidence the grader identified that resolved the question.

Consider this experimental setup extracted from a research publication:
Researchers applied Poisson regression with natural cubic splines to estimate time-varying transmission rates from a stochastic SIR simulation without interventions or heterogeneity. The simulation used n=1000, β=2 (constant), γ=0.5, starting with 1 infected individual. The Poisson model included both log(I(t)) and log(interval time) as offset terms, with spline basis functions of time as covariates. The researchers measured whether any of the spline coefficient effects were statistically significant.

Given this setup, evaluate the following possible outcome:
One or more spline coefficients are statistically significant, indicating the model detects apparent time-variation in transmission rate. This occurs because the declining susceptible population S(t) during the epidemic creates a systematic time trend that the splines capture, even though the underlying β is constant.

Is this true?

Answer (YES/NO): NO